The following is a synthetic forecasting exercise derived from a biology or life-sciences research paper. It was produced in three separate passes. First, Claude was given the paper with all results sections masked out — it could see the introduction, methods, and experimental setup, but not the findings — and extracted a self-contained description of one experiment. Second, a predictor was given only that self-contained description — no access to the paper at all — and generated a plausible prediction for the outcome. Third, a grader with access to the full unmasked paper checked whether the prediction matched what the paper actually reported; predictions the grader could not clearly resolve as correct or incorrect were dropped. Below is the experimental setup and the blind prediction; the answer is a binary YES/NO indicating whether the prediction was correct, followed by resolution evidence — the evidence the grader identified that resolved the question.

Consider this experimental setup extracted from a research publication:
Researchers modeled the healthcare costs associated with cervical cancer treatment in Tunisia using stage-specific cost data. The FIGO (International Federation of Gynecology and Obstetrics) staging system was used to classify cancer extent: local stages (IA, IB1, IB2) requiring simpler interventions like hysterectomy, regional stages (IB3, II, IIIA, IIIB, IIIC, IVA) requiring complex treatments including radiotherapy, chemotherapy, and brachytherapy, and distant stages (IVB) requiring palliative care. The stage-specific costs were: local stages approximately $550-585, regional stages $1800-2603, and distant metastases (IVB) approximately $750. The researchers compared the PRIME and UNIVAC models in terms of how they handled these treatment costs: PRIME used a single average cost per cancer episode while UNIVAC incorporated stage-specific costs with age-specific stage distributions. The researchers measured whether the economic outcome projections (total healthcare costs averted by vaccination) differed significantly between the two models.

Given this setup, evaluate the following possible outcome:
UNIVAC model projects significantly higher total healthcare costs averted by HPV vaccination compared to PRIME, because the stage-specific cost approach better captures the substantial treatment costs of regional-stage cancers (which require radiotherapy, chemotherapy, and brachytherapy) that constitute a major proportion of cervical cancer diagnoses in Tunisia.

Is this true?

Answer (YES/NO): NO